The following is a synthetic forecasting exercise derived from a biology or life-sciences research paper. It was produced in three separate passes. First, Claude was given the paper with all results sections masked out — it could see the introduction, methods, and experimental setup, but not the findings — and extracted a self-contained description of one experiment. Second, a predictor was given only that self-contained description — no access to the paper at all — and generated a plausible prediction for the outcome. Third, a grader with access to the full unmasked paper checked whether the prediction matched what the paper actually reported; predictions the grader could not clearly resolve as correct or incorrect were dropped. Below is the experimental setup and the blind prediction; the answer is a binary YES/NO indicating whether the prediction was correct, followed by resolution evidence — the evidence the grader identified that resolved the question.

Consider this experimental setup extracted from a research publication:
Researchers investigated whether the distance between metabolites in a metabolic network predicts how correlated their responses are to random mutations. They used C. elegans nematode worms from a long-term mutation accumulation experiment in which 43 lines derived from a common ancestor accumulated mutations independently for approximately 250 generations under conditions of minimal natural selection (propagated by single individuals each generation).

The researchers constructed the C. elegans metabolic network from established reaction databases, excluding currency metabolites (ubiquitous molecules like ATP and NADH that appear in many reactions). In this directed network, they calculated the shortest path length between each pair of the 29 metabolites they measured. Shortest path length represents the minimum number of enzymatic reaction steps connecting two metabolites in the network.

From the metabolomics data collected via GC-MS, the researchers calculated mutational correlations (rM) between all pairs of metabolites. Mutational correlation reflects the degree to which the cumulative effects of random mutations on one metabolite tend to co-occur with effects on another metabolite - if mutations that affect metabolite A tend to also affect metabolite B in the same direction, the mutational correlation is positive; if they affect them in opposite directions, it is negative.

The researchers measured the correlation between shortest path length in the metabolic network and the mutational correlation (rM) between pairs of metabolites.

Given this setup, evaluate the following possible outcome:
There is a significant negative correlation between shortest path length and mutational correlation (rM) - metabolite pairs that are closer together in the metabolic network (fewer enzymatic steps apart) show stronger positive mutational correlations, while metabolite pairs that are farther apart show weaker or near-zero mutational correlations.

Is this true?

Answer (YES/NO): YES